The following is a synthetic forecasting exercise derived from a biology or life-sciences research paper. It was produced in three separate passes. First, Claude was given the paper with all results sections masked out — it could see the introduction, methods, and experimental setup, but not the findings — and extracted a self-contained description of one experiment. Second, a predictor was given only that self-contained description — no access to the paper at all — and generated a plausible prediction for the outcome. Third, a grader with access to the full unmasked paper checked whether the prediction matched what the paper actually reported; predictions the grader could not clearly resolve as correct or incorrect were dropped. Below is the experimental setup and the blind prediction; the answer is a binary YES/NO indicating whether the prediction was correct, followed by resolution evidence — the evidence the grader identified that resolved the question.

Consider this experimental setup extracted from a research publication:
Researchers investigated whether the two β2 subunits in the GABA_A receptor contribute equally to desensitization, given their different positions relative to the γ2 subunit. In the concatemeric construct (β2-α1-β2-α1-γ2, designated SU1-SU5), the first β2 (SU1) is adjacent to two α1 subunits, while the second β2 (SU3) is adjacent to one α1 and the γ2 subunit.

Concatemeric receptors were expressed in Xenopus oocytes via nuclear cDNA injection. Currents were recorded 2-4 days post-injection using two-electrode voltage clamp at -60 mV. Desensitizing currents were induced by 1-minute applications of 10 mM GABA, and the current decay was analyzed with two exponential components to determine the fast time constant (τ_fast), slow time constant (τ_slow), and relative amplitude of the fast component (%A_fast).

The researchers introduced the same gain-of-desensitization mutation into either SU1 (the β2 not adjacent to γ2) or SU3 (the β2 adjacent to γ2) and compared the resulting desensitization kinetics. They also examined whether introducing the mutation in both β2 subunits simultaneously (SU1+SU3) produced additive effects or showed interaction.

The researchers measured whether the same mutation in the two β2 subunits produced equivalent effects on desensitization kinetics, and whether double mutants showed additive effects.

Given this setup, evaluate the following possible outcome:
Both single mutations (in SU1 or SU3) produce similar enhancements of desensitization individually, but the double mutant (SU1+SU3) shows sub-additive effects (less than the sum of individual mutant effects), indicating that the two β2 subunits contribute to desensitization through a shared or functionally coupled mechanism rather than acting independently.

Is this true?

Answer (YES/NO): NO